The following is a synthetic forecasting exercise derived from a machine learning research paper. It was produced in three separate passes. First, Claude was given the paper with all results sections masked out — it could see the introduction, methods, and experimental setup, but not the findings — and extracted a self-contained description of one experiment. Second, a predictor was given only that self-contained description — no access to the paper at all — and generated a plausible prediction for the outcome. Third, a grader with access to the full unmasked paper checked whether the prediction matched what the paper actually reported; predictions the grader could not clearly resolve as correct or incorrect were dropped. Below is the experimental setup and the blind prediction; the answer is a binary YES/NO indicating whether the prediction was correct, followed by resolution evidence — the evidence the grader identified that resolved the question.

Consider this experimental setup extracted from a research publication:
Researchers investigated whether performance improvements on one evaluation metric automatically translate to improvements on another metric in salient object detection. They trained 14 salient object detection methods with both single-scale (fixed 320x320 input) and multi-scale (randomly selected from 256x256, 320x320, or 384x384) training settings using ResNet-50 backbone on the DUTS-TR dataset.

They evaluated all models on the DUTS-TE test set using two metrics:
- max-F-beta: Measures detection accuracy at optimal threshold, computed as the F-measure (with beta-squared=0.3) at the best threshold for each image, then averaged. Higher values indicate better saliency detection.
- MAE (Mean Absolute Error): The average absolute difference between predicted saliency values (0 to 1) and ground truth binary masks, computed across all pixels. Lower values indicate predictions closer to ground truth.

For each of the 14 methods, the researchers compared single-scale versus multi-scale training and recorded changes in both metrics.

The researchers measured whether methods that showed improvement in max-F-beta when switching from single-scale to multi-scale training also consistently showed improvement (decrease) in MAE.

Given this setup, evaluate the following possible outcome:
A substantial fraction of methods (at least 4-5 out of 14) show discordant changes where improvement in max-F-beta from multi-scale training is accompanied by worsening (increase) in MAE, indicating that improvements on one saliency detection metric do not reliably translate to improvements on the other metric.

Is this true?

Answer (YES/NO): YES